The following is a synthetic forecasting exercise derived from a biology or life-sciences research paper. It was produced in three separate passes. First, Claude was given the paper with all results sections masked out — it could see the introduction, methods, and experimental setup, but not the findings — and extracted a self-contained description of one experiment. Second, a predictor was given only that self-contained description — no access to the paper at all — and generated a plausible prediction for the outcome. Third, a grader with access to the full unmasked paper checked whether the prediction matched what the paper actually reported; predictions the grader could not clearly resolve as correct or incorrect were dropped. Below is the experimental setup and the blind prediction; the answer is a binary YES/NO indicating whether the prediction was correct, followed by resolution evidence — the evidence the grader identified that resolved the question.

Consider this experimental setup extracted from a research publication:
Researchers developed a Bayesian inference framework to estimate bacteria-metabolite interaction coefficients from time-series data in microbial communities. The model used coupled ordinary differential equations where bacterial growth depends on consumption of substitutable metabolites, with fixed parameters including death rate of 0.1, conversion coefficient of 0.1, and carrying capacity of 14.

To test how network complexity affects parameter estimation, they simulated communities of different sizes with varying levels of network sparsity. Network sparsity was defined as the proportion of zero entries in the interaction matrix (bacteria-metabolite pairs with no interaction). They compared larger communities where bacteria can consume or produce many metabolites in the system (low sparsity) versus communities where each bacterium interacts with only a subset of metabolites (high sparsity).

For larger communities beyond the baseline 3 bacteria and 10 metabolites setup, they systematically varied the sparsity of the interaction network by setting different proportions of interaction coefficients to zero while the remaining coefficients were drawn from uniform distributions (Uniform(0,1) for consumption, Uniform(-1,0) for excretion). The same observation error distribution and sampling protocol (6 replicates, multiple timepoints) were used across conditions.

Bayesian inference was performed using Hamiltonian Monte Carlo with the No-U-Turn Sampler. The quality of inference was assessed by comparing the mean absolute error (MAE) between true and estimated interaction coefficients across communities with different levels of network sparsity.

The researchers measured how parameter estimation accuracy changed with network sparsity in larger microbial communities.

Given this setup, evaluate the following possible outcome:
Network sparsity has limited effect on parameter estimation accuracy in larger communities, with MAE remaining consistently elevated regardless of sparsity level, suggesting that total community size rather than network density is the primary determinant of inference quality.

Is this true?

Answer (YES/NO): NO